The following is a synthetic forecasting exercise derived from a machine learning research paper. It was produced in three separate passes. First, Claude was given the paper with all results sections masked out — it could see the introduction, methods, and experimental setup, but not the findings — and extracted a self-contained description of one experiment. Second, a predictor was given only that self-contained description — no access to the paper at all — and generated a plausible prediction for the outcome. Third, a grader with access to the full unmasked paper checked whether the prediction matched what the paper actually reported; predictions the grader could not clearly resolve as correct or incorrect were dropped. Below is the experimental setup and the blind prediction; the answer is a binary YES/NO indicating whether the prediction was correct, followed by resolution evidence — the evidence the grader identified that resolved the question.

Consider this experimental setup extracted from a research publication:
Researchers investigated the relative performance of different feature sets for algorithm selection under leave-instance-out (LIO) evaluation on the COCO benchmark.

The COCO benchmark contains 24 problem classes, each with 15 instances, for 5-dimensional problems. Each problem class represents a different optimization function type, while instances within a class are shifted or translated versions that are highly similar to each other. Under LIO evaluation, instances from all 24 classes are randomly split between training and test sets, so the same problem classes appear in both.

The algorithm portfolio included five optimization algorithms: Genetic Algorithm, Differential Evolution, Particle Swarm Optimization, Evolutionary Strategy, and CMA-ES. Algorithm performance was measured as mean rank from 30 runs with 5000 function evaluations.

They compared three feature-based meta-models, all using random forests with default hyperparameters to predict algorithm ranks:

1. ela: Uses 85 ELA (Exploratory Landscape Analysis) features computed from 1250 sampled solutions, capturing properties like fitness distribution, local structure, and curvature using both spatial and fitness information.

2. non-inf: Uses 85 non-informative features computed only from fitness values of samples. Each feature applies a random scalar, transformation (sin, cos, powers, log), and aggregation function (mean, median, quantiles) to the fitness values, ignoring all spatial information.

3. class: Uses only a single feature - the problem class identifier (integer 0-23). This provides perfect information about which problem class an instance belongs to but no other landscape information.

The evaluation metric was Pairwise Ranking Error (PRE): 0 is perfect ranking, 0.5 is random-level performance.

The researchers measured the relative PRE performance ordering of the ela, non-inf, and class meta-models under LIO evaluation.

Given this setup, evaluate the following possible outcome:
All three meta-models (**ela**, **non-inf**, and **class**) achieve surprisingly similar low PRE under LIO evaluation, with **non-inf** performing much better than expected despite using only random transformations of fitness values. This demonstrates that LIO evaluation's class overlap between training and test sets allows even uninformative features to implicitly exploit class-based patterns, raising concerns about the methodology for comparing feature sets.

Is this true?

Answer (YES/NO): YES